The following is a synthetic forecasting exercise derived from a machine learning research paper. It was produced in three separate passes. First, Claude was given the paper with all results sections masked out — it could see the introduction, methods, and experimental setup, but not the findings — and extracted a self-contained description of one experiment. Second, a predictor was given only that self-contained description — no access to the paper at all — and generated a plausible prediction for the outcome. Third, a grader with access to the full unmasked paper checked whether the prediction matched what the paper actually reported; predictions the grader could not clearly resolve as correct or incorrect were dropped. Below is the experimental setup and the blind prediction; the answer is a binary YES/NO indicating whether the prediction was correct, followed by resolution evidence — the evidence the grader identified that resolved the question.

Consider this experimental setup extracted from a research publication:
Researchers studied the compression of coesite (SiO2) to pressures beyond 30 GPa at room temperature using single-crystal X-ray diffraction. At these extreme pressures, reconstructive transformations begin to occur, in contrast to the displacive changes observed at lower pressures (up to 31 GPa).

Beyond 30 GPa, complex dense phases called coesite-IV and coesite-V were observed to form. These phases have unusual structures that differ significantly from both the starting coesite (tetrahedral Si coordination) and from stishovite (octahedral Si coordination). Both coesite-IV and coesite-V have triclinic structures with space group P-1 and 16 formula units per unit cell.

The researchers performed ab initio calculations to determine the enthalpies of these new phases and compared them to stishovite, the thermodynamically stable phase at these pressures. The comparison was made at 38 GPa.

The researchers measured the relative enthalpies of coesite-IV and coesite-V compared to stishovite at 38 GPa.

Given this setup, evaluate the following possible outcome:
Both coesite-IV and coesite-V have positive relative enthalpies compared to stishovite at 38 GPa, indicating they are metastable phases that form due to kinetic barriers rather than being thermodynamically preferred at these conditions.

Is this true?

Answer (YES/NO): YES